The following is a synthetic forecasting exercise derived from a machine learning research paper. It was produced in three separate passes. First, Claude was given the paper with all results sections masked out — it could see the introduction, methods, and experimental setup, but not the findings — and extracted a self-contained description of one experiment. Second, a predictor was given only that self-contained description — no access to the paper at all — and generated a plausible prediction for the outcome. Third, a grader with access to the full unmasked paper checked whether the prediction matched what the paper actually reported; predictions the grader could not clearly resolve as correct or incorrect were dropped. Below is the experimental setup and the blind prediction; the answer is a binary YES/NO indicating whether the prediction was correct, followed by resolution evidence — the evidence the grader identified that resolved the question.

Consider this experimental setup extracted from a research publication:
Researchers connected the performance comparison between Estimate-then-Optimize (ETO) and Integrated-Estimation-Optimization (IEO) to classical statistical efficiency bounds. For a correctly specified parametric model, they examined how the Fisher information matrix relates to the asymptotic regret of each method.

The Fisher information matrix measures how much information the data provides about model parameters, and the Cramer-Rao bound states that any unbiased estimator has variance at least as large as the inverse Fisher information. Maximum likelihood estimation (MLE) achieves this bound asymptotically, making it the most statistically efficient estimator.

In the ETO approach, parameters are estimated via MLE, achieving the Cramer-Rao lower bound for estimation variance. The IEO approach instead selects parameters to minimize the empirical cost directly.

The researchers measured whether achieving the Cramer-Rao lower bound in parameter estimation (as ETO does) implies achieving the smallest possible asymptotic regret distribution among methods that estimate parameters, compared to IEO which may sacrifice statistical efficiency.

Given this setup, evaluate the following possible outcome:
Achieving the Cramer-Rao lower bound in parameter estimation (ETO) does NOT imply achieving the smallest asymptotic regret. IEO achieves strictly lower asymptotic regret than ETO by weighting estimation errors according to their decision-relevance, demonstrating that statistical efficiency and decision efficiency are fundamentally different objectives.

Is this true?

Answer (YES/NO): NO